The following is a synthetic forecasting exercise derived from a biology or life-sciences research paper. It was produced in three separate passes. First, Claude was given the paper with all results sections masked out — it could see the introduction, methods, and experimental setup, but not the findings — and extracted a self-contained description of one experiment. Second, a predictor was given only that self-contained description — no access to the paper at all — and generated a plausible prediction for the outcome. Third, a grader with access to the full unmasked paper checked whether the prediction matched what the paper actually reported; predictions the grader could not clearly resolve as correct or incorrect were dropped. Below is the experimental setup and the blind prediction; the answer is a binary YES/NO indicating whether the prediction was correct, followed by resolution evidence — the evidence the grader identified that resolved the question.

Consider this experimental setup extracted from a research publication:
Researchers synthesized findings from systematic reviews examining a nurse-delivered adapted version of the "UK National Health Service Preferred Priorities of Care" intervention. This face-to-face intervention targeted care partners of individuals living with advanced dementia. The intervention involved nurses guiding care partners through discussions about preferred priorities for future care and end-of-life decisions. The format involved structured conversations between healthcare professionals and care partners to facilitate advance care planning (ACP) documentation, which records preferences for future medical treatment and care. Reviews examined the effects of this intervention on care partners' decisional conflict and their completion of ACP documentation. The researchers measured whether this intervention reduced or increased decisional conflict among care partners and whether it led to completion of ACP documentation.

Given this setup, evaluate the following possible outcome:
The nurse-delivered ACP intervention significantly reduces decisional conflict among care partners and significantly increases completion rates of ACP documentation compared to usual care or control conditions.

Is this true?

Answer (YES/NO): NO